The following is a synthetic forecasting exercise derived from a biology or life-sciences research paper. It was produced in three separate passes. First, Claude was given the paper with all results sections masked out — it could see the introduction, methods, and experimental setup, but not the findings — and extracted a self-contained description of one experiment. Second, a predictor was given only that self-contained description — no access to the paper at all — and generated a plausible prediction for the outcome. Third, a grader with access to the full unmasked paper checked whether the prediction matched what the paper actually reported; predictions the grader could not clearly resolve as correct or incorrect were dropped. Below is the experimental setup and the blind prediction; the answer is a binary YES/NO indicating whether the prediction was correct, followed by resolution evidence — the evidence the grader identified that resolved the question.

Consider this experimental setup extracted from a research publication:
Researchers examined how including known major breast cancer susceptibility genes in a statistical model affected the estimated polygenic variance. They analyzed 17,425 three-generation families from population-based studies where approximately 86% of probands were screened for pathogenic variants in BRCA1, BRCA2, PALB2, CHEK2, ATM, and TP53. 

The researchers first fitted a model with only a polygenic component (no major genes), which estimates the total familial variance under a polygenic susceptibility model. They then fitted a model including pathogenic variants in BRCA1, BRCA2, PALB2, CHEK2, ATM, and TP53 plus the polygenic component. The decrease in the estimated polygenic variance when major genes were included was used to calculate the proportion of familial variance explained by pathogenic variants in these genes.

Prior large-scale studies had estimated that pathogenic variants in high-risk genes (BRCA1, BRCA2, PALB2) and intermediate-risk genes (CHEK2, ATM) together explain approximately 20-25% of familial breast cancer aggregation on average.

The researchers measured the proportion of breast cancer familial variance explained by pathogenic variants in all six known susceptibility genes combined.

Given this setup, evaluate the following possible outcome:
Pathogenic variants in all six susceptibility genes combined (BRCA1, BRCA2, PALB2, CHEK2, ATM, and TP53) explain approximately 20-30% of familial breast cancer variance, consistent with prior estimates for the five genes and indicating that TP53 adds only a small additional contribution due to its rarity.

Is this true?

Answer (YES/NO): NO